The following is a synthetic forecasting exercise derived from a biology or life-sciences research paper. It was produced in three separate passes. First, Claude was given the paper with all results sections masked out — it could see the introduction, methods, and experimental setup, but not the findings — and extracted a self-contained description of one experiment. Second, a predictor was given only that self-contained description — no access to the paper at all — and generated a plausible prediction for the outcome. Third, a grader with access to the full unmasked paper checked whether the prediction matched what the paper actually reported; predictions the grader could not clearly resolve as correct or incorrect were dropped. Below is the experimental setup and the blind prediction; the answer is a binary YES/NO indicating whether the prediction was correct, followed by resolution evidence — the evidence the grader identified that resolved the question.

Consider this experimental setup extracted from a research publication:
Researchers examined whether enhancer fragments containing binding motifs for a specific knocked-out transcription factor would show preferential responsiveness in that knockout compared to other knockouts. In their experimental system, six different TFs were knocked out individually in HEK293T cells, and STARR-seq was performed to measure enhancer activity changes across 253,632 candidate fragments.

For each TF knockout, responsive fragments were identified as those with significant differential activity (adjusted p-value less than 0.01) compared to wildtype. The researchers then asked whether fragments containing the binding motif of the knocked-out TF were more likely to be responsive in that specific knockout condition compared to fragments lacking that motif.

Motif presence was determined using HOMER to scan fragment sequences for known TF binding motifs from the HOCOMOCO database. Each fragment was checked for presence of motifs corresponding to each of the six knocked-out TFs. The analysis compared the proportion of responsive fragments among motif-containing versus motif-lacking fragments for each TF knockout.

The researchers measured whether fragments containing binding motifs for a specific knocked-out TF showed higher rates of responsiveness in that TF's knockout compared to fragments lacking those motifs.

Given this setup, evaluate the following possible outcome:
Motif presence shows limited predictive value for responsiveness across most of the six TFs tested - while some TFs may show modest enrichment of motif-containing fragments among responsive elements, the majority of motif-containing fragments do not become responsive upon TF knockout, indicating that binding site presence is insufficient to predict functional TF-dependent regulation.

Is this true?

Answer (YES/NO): YES